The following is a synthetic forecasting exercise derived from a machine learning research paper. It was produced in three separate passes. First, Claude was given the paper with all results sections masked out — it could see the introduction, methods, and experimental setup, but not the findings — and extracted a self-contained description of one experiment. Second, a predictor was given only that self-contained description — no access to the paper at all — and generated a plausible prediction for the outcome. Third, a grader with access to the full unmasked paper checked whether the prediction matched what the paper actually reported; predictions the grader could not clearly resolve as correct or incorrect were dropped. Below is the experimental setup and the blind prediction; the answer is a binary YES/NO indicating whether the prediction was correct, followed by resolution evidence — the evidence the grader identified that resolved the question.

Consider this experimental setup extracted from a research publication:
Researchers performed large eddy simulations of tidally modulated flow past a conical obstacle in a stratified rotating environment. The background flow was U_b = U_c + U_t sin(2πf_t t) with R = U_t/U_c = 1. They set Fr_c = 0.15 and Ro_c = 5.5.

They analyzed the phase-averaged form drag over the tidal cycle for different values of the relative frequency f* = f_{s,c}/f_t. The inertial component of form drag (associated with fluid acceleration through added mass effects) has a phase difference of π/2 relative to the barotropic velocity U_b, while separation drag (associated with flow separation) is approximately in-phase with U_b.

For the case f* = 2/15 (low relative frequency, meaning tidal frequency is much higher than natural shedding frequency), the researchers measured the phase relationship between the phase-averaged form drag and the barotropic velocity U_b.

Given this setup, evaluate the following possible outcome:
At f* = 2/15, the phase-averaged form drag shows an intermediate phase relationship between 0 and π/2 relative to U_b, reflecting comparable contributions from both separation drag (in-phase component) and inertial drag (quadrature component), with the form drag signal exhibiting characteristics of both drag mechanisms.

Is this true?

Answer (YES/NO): NO